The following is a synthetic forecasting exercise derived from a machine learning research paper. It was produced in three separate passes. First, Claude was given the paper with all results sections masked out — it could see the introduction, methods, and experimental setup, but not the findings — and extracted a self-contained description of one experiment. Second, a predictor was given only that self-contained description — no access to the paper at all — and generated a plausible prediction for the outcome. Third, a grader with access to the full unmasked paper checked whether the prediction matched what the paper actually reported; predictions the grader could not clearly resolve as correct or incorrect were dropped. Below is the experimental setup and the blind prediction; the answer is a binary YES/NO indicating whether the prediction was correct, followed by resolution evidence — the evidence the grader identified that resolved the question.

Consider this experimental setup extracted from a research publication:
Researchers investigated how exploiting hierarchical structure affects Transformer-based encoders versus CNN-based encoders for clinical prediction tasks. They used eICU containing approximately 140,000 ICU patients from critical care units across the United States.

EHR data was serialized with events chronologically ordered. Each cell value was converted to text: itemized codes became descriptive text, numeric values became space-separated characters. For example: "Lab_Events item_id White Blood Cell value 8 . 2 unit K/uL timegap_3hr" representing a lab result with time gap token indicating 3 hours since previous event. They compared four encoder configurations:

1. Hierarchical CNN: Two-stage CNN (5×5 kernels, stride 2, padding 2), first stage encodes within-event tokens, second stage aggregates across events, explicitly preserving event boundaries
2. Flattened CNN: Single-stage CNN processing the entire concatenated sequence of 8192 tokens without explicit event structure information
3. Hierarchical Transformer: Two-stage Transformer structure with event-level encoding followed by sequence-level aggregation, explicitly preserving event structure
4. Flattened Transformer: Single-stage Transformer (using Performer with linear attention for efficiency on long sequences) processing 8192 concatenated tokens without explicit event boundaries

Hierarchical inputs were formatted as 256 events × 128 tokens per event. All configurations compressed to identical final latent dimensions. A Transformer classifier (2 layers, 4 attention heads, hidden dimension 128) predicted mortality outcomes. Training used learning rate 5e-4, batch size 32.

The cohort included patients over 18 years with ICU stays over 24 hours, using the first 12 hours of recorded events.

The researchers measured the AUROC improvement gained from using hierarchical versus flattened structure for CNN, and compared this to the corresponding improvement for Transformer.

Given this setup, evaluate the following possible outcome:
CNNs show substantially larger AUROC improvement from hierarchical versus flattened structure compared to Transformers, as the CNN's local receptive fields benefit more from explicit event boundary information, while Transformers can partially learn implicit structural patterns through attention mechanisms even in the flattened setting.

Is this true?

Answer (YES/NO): YES